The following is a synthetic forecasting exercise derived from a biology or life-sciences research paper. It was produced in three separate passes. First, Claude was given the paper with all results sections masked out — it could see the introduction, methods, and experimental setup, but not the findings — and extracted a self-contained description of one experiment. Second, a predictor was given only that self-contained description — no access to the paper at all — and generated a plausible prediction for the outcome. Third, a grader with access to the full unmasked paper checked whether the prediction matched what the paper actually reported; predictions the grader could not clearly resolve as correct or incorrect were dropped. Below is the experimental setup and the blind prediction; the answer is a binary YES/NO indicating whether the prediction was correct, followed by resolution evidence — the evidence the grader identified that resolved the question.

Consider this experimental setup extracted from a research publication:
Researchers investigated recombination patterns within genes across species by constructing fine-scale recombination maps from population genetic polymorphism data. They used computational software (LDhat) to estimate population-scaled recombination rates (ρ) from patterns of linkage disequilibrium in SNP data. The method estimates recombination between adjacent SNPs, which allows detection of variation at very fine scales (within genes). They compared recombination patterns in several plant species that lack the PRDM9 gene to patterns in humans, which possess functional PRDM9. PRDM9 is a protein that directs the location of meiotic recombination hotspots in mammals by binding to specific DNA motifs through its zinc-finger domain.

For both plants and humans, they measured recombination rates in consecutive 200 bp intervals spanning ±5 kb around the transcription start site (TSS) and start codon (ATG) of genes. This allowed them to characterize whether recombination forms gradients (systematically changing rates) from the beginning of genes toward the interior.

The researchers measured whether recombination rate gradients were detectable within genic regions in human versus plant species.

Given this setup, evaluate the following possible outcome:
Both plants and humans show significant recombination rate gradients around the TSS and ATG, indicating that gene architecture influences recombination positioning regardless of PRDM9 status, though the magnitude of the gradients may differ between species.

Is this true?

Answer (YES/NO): NO